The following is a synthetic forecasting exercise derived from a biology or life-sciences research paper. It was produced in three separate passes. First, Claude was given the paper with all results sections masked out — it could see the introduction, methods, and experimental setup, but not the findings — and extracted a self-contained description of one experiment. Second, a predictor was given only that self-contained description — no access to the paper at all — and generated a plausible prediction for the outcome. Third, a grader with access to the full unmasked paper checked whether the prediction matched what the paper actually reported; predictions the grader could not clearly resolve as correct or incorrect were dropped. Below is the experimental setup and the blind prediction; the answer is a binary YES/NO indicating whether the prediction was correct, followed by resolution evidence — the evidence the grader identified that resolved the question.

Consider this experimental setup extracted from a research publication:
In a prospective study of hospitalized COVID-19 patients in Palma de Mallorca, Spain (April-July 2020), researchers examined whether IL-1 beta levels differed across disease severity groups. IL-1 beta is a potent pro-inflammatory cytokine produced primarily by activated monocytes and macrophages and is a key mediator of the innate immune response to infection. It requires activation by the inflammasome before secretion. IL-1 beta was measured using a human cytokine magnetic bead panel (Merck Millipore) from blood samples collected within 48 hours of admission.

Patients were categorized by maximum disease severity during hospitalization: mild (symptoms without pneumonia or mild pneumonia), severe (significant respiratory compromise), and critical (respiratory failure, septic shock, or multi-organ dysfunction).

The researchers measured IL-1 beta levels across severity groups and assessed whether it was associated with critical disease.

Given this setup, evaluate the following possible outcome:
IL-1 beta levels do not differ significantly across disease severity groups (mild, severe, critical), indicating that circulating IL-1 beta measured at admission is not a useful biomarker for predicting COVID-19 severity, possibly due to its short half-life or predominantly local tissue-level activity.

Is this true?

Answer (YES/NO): YES